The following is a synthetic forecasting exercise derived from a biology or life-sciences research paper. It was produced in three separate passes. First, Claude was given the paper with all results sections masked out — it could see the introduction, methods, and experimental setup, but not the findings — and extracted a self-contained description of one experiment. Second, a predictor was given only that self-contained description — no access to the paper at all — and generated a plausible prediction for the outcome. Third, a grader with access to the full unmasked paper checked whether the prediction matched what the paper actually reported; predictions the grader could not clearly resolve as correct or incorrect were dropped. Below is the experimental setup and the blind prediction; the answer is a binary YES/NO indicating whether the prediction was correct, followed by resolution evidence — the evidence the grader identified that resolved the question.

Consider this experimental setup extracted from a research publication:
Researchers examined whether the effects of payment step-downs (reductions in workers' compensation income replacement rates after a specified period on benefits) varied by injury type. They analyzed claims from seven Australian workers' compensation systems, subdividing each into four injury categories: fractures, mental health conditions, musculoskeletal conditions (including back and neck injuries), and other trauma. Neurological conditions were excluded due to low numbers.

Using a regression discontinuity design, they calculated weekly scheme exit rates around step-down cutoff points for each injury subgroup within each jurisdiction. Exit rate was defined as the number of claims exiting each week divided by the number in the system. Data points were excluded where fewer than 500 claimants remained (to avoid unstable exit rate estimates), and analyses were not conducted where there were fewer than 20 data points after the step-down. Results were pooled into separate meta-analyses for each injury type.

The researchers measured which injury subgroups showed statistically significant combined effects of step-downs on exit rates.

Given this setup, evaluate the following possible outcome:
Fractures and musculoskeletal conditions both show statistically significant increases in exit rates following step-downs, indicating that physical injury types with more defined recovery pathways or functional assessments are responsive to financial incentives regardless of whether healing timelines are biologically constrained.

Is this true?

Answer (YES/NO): NO